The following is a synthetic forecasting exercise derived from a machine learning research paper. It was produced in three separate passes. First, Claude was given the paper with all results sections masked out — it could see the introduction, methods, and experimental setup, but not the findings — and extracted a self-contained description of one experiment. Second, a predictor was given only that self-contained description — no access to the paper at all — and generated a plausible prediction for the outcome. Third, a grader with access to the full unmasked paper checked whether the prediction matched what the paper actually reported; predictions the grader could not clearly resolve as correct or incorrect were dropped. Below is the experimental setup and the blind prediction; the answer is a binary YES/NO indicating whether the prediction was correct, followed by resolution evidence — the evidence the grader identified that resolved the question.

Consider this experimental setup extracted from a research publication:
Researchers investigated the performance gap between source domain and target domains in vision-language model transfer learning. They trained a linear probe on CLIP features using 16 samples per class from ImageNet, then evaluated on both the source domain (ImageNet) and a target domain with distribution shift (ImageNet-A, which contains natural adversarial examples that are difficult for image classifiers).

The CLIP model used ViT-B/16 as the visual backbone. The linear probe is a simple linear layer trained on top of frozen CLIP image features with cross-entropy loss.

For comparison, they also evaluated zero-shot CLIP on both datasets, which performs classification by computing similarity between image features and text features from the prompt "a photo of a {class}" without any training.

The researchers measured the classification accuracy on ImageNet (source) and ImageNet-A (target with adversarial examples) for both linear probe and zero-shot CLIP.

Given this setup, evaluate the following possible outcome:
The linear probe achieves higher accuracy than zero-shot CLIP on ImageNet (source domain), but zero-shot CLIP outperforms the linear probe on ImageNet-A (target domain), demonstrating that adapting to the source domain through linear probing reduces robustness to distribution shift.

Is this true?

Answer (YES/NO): NO